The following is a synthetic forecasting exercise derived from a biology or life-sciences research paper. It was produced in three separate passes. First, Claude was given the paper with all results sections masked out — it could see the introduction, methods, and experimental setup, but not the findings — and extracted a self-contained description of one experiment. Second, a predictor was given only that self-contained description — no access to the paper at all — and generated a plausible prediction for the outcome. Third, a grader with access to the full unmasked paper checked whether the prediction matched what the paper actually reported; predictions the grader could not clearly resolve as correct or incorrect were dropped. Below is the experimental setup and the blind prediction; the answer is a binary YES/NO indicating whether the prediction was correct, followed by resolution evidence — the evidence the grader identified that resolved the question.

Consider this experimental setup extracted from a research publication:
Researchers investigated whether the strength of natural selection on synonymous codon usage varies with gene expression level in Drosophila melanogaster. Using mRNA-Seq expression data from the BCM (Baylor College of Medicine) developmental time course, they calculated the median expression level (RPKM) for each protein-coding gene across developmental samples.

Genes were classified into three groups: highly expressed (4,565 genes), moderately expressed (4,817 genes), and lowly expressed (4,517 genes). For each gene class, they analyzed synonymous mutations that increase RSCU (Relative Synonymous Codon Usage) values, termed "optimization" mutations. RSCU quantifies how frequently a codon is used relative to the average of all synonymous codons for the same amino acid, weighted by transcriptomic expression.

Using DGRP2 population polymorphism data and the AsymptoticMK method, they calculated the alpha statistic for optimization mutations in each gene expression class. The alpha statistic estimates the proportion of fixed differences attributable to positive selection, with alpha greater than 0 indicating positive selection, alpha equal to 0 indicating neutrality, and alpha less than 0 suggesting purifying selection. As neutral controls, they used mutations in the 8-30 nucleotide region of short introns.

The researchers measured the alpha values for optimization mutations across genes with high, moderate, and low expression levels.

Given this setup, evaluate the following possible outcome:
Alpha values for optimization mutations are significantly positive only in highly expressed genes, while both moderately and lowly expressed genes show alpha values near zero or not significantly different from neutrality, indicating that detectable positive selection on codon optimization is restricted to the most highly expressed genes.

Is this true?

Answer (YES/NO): NO